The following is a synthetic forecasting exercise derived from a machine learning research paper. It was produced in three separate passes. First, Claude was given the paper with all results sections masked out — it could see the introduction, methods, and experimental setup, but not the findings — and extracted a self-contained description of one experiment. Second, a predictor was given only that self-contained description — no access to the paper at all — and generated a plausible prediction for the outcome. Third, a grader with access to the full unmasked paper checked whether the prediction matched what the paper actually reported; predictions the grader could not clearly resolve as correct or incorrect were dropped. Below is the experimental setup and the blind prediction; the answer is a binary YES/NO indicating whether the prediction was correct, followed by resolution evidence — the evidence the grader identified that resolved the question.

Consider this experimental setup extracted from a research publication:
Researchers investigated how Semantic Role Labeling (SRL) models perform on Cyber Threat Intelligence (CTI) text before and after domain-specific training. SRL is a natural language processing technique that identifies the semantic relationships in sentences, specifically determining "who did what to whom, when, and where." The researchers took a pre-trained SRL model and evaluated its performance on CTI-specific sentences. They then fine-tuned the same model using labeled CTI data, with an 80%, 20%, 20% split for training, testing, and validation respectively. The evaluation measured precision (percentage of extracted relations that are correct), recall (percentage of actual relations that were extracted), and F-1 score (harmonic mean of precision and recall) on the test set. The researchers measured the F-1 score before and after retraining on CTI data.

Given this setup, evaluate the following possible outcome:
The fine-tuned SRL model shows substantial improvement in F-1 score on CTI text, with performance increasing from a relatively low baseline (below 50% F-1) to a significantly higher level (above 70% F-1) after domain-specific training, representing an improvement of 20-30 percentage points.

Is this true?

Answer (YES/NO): NO